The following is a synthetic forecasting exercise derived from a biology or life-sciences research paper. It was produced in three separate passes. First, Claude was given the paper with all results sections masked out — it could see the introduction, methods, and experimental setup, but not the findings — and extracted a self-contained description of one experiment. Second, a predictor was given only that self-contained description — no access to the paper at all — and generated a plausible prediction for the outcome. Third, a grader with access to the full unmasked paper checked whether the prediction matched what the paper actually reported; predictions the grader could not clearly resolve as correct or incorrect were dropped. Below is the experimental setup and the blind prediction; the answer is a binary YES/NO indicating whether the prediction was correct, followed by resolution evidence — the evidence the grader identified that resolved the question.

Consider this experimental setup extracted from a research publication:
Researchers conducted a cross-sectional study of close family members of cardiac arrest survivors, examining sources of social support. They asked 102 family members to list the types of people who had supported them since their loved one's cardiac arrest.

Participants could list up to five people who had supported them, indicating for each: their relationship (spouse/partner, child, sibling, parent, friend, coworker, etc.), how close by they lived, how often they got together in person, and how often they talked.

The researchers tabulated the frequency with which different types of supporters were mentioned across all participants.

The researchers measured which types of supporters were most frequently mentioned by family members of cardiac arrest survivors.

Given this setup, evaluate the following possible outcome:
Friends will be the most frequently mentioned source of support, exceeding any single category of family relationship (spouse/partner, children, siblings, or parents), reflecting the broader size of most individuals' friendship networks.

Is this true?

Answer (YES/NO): YES